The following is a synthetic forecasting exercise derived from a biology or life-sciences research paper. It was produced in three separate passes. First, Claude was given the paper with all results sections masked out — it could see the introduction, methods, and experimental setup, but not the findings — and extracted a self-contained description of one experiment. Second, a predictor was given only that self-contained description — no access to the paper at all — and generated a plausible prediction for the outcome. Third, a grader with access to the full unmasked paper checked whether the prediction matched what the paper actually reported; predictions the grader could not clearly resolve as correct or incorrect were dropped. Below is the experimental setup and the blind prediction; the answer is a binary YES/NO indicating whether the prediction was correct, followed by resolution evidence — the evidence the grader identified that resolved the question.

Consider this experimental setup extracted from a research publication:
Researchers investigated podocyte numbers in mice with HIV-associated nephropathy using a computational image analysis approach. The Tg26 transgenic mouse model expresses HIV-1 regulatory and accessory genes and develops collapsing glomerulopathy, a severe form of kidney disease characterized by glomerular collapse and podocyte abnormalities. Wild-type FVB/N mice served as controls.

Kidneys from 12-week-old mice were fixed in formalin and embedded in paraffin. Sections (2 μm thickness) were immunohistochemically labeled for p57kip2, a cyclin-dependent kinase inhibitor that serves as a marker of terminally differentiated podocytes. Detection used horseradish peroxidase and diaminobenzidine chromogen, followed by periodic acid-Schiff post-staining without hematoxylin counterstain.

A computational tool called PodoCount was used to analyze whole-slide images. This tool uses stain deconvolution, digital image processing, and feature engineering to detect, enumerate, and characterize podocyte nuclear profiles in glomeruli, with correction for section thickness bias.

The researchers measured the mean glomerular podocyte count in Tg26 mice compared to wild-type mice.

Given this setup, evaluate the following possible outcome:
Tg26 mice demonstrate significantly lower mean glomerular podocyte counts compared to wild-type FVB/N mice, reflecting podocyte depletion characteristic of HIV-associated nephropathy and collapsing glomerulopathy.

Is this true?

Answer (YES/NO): YES